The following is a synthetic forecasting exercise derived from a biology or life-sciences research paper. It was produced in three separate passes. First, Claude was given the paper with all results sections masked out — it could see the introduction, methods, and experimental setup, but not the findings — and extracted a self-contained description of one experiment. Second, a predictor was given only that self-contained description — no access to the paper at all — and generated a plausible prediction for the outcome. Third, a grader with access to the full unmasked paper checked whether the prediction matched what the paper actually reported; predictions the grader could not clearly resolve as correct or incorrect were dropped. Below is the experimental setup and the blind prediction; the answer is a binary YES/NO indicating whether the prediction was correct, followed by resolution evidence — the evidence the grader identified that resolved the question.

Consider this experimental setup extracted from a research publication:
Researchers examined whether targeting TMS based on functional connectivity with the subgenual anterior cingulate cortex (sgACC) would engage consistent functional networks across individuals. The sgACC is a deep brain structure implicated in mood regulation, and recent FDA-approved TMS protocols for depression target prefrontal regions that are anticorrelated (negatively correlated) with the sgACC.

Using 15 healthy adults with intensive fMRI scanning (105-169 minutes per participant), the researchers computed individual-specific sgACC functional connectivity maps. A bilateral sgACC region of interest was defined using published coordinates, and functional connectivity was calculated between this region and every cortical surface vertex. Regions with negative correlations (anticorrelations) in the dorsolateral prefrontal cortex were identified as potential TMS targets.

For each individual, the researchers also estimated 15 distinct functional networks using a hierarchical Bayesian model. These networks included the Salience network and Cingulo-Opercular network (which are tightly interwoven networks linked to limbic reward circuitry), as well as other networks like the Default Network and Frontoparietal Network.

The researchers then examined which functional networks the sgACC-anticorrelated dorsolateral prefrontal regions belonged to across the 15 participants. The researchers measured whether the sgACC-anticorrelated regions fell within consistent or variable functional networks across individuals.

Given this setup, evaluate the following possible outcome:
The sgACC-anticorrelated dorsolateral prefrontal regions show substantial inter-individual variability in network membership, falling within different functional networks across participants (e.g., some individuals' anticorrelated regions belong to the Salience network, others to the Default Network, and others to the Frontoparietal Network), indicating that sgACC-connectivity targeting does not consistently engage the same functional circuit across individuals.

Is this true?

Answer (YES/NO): NO